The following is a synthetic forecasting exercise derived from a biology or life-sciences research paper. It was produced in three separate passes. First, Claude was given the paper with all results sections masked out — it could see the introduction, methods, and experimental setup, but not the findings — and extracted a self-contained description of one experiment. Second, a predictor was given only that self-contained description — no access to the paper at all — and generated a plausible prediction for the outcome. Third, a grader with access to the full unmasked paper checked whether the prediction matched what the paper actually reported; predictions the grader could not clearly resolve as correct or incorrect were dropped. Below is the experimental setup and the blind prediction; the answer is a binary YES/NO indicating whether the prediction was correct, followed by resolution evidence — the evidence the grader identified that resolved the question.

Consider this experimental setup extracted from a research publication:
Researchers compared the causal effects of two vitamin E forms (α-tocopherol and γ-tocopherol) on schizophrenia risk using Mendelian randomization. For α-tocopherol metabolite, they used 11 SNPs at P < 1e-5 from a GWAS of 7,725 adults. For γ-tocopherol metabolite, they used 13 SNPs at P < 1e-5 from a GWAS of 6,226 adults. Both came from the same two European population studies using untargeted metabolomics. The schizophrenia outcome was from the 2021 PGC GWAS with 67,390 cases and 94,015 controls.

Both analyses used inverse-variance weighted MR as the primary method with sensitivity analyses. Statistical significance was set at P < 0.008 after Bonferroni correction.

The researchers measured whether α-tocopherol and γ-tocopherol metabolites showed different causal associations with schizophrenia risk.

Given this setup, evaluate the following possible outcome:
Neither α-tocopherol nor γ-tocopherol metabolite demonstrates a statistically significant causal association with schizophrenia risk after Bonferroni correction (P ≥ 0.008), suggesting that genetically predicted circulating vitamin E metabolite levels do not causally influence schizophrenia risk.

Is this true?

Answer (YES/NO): YES